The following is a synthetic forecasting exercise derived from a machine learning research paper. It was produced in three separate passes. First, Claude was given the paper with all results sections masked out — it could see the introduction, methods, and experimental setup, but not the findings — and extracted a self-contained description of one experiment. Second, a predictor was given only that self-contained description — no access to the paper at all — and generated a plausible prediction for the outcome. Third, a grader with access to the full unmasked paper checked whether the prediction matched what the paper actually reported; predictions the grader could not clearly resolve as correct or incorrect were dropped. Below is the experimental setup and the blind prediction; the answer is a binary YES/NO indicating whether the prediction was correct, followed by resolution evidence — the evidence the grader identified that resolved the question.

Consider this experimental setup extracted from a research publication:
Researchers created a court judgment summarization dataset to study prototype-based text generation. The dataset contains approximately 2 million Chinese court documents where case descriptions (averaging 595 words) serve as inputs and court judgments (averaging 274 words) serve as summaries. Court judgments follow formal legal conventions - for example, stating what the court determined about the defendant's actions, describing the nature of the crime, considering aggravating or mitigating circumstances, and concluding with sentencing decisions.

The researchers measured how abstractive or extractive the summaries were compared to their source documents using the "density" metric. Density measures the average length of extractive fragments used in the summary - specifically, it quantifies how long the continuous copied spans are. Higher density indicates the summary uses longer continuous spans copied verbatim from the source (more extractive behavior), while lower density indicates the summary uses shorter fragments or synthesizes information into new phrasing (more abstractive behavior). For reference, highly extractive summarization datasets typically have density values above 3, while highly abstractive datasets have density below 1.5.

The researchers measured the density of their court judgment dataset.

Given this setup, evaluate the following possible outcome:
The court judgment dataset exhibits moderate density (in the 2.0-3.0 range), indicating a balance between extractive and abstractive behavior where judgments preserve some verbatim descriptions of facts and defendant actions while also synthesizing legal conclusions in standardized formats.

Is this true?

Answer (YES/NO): NO